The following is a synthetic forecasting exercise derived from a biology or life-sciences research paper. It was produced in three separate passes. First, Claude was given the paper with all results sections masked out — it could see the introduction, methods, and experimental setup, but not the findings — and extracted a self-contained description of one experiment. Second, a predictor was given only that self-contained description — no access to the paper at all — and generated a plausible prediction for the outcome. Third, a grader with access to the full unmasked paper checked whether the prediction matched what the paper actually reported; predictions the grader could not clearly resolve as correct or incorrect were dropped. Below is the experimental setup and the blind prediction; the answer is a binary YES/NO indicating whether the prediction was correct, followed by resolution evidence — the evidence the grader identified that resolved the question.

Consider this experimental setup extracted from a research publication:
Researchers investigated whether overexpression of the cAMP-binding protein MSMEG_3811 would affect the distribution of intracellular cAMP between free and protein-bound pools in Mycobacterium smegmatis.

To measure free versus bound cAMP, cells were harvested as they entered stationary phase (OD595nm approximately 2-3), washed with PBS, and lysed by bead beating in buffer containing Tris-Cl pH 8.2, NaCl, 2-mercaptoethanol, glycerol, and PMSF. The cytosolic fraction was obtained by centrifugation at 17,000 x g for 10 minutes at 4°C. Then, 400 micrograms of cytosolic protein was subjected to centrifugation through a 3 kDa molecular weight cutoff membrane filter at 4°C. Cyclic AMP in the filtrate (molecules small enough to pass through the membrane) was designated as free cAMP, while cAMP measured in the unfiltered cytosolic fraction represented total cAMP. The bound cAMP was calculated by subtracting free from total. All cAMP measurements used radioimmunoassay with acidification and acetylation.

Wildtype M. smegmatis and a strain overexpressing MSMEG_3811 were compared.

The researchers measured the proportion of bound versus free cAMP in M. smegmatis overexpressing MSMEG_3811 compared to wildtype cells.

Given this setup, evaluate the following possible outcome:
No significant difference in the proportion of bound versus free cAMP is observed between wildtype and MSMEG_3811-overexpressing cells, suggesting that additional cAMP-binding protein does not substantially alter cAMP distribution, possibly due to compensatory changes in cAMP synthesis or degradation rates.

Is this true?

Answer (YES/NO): NO